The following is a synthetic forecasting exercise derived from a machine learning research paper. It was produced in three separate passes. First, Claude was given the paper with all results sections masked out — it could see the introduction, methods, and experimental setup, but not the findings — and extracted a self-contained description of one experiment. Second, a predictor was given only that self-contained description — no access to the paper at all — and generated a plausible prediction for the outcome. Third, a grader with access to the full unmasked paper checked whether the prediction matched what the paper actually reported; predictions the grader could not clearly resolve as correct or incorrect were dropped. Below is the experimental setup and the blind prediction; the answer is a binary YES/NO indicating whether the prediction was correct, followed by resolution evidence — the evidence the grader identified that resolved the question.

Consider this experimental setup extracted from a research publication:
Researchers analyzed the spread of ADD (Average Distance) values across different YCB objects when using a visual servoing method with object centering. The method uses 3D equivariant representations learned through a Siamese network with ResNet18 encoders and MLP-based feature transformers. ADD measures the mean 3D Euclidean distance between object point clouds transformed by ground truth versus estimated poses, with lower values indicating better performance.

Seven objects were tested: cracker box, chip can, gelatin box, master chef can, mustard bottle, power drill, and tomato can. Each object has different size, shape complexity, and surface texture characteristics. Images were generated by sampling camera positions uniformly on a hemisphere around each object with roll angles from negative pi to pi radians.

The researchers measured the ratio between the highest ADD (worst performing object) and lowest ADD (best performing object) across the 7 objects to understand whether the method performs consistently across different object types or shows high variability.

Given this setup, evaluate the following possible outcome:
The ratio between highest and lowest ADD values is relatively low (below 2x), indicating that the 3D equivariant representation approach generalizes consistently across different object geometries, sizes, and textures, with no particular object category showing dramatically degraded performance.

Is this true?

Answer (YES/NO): YES